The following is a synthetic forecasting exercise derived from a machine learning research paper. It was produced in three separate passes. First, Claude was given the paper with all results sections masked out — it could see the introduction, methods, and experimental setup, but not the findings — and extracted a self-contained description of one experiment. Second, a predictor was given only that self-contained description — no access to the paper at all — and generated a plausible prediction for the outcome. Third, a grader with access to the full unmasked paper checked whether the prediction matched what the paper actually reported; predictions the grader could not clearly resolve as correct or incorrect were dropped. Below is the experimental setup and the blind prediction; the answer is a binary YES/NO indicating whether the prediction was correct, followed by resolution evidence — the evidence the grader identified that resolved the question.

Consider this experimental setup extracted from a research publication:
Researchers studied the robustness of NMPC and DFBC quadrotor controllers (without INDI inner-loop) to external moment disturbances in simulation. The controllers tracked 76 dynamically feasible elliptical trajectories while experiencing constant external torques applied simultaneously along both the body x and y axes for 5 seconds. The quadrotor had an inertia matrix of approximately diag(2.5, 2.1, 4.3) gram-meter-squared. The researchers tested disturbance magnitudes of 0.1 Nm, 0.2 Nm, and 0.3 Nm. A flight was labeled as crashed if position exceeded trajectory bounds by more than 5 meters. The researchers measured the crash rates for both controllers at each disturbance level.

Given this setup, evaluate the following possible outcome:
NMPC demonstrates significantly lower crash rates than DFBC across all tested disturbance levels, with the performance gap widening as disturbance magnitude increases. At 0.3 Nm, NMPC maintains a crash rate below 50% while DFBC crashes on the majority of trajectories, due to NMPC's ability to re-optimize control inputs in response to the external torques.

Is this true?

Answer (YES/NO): NO